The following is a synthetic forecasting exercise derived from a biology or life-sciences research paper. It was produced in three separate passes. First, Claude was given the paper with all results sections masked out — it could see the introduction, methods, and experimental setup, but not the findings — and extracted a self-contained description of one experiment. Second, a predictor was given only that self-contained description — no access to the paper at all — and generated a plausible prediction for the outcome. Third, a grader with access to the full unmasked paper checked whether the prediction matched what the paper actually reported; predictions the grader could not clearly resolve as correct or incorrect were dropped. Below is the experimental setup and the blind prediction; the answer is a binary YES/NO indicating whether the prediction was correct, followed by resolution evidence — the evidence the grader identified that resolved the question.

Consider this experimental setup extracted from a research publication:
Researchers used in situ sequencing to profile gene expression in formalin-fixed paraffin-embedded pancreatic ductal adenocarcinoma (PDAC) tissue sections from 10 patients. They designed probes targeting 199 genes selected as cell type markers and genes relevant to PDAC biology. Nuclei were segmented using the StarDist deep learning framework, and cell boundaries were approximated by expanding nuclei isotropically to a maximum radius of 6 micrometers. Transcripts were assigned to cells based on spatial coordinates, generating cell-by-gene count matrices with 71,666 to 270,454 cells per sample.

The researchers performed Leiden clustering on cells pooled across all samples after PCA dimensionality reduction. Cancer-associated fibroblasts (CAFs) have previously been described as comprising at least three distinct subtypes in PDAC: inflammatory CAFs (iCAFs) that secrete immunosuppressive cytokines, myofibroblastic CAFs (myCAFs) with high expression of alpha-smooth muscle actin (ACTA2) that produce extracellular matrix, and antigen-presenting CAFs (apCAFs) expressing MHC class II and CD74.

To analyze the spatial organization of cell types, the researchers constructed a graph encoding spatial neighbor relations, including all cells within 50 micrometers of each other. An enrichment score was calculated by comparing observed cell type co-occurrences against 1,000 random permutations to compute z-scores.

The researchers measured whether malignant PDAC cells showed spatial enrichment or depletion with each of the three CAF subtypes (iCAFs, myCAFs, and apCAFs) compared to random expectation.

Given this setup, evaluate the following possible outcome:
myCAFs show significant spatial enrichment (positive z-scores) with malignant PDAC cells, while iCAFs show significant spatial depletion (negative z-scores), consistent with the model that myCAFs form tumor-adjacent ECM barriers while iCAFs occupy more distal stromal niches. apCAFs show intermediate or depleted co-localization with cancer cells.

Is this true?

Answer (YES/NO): NO